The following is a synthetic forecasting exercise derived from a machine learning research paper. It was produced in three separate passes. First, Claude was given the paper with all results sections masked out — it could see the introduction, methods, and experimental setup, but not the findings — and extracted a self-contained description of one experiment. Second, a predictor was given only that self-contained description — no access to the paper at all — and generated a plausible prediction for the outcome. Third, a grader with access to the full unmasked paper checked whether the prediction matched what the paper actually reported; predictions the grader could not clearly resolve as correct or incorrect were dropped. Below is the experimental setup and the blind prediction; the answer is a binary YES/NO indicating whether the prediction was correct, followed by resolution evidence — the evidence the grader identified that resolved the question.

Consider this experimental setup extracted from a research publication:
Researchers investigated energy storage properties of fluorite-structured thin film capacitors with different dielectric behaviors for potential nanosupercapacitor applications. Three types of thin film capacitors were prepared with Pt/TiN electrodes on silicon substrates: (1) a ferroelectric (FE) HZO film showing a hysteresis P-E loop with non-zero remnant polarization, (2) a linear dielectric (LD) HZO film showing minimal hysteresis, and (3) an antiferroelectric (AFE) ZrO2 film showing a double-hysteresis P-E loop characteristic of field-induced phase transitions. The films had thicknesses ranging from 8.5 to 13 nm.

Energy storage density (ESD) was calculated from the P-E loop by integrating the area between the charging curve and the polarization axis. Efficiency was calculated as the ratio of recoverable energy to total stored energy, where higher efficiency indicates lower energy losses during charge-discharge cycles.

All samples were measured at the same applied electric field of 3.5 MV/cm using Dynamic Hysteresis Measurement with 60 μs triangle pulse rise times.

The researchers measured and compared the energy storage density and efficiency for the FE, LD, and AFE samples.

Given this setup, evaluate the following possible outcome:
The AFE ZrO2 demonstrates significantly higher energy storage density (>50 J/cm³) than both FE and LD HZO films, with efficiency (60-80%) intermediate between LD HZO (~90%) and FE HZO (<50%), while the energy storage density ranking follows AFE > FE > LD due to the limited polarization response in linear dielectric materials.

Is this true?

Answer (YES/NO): NO